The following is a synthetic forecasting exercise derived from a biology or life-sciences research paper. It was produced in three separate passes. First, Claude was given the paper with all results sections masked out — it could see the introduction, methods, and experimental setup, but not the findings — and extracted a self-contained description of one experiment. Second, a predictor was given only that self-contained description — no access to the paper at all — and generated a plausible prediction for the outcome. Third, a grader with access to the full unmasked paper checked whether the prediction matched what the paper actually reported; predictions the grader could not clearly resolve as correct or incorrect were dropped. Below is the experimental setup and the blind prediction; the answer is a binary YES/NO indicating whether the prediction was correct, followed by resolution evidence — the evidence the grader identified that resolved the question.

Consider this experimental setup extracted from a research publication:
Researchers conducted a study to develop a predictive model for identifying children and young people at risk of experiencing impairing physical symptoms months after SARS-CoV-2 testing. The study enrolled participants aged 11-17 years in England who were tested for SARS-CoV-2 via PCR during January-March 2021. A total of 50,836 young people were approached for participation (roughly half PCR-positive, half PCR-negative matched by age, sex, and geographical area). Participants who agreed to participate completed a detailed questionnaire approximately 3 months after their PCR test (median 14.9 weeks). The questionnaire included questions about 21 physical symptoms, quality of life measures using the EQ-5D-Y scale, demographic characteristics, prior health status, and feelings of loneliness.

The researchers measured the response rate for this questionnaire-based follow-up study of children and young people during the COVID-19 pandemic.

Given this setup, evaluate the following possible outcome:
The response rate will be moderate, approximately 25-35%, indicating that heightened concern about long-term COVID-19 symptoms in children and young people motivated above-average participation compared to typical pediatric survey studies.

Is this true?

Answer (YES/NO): NO